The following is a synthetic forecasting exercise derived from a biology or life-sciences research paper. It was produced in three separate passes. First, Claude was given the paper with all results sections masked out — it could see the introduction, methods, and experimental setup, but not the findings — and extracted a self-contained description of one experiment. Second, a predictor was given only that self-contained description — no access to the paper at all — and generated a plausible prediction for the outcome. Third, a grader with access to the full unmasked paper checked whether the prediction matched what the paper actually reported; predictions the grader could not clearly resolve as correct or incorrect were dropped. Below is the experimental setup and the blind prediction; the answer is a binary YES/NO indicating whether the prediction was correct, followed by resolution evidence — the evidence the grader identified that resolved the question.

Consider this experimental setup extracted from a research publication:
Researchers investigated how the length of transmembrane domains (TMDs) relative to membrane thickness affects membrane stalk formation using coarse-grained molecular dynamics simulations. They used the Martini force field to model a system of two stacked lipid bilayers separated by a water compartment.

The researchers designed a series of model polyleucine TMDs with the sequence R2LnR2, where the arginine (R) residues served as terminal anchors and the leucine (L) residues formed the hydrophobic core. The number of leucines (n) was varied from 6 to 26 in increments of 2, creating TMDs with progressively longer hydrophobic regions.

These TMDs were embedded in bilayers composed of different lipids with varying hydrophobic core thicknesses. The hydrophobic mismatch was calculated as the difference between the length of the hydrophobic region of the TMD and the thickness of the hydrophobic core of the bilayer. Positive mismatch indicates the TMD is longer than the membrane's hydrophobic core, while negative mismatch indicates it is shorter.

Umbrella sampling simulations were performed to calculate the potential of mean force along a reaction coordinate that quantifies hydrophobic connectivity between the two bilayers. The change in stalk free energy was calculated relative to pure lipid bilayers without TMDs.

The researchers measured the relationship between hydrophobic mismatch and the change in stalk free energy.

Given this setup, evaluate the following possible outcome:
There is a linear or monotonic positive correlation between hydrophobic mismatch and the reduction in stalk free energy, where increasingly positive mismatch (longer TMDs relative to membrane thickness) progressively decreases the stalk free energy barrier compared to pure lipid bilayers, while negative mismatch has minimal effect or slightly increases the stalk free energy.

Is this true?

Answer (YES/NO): NO